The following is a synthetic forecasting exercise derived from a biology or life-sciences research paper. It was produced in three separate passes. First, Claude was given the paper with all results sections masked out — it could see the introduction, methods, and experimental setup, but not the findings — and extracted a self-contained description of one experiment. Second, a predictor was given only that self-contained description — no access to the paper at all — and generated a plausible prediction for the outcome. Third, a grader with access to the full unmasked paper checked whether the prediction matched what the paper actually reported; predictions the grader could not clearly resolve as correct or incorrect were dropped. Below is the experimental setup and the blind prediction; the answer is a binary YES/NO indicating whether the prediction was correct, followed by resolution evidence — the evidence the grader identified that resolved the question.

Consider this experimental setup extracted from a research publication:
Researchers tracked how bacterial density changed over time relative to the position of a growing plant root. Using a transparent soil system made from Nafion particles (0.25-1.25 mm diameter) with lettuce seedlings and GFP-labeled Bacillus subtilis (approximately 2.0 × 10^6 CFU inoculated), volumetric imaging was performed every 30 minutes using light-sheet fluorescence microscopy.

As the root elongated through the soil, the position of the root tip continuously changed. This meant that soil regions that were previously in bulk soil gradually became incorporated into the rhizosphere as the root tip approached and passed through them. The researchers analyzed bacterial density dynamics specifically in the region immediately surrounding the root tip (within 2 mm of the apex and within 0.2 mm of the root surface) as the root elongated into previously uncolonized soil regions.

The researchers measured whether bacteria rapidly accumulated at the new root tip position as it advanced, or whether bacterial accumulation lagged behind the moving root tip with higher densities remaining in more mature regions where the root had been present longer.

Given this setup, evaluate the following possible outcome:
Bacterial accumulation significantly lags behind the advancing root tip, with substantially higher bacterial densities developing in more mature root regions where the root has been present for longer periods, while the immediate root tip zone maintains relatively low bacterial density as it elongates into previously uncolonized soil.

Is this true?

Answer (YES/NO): YES